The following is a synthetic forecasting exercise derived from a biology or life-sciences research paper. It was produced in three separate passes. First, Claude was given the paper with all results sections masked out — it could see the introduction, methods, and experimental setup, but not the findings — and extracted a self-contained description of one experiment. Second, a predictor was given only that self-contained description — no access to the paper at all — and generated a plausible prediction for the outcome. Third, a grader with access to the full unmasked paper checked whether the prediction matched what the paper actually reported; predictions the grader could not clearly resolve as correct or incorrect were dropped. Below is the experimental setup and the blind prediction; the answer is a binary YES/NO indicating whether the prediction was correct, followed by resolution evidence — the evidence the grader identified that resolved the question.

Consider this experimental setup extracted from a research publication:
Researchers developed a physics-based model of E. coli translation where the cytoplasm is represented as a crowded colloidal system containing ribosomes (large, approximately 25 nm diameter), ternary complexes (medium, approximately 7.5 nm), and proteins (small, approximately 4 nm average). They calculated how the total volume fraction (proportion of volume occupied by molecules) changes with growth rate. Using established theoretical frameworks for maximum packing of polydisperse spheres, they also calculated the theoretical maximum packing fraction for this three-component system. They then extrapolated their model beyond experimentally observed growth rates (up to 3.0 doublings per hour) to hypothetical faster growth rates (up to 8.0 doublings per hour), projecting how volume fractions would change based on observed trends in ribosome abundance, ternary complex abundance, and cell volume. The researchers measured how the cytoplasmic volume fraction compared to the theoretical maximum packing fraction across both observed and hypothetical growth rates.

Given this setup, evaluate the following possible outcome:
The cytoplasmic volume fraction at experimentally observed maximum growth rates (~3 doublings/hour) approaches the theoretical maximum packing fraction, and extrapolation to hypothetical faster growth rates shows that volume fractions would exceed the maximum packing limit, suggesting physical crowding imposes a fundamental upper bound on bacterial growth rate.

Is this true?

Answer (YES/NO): NO